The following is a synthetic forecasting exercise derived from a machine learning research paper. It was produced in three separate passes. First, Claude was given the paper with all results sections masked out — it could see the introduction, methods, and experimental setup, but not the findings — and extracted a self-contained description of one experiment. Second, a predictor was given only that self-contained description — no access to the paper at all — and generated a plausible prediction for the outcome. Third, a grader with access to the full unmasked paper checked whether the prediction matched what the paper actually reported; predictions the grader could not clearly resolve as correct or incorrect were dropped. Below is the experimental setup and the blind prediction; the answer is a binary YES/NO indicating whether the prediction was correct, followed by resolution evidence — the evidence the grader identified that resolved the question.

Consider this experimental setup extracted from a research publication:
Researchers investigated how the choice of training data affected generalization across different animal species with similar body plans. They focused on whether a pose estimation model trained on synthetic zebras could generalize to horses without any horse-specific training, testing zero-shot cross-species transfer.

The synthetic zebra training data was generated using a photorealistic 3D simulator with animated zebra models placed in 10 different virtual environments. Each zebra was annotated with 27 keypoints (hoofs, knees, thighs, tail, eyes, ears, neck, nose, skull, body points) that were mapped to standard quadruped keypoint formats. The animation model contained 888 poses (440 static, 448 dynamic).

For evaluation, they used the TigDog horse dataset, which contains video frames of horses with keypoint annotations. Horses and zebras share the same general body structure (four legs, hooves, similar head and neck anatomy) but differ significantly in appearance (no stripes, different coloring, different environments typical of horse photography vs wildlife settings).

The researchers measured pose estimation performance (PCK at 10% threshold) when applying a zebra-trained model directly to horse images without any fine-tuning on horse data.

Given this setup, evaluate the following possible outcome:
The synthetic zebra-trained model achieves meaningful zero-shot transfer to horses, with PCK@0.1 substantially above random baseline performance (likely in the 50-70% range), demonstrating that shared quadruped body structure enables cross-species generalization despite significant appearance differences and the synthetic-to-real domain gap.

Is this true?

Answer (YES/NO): NO